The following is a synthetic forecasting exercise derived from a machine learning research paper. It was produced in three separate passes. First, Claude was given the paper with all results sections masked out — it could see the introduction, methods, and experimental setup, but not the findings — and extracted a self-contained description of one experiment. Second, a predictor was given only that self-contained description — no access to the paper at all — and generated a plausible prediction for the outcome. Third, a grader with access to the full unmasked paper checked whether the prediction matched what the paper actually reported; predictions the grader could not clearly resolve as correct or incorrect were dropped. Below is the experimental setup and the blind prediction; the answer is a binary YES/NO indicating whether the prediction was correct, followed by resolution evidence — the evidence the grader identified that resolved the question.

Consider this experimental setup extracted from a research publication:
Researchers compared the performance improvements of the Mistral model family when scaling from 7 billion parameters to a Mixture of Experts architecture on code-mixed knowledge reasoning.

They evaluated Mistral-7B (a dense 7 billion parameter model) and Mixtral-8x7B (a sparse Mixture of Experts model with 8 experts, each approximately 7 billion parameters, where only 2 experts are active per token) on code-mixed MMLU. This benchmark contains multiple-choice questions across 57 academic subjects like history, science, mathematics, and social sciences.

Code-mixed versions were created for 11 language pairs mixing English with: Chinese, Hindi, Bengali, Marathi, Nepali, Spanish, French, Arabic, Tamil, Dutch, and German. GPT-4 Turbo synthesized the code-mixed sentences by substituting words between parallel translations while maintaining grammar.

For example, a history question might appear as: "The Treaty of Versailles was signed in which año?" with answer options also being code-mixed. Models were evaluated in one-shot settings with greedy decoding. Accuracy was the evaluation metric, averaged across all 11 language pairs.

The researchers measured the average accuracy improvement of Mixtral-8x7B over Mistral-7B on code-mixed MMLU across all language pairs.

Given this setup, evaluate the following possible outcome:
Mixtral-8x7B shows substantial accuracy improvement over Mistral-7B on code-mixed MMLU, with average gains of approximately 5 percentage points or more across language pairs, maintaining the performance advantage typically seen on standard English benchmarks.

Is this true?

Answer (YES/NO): YES